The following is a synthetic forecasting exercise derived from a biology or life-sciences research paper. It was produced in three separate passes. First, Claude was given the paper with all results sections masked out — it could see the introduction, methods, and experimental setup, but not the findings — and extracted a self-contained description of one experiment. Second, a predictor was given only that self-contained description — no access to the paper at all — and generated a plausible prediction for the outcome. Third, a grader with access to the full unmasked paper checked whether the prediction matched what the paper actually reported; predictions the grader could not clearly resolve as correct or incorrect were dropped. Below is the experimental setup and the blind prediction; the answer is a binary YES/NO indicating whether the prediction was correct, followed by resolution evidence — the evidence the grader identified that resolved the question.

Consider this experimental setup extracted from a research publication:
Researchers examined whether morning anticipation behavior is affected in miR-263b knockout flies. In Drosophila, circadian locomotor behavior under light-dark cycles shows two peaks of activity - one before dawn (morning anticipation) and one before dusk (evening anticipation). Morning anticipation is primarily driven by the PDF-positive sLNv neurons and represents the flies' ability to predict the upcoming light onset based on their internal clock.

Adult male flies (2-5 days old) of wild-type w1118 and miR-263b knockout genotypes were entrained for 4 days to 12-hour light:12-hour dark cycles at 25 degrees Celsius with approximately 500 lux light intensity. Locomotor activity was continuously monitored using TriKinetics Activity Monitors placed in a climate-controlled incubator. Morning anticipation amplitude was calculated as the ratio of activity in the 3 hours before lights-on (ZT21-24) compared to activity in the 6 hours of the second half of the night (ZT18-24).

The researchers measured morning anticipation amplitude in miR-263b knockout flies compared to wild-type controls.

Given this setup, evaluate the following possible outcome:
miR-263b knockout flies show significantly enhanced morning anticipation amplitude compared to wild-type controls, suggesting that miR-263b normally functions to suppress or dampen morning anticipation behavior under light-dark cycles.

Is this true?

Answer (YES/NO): NO